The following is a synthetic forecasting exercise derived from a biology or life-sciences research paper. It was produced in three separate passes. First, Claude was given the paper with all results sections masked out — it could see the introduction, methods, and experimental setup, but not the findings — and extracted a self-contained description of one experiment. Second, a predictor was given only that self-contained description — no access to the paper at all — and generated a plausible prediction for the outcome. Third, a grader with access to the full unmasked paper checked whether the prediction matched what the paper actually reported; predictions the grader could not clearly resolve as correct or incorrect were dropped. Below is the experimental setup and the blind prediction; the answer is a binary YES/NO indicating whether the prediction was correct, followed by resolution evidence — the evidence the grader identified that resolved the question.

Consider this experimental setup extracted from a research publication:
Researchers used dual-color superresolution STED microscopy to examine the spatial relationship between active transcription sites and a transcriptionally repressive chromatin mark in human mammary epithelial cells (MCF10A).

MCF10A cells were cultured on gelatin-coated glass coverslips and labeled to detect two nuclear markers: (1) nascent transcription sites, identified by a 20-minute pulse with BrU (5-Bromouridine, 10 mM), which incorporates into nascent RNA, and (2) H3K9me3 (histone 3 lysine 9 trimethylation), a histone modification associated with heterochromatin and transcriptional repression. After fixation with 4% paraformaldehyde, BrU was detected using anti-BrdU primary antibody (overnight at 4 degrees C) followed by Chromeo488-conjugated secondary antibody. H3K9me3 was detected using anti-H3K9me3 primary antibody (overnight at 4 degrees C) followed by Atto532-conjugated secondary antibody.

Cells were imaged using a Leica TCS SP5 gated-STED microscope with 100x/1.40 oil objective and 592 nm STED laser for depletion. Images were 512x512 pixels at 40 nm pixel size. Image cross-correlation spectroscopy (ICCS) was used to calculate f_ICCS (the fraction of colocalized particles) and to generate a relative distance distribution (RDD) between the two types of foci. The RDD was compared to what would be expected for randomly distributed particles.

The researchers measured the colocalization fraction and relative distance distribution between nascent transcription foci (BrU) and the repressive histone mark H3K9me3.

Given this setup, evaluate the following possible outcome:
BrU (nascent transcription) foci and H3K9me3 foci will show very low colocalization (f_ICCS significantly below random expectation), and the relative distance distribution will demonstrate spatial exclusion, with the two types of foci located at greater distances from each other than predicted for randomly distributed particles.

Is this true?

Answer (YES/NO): NO